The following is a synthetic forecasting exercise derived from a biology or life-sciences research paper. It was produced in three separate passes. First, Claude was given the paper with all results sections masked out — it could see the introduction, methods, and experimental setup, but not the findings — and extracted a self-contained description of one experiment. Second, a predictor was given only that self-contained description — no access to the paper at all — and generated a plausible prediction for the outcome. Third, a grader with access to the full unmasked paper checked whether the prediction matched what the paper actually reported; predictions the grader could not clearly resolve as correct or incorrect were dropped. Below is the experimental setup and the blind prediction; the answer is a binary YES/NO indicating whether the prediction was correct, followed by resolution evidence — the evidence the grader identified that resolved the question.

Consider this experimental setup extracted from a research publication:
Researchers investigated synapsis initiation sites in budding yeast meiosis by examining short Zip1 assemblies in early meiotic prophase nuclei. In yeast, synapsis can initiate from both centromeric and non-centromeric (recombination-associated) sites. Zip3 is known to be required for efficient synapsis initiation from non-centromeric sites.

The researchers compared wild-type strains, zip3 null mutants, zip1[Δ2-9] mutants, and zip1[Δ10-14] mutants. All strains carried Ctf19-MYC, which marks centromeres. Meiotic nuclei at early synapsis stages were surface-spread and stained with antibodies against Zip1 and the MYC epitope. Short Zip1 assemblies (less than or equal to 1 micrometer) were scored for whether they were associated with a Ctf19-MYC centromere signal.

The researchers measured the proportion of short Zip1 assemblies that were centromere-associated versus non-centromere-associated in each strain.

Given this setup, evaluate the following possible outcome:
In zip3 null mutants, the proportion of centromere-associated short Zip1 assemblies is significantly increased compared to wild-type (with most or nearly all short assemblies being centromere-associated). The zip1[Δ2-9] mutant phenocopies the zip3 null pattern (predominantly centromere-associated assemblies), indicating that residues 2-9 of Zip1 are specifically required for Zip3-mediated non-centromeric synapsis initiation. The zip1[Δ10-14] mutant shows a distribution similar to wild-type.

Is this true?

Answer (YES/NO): NO